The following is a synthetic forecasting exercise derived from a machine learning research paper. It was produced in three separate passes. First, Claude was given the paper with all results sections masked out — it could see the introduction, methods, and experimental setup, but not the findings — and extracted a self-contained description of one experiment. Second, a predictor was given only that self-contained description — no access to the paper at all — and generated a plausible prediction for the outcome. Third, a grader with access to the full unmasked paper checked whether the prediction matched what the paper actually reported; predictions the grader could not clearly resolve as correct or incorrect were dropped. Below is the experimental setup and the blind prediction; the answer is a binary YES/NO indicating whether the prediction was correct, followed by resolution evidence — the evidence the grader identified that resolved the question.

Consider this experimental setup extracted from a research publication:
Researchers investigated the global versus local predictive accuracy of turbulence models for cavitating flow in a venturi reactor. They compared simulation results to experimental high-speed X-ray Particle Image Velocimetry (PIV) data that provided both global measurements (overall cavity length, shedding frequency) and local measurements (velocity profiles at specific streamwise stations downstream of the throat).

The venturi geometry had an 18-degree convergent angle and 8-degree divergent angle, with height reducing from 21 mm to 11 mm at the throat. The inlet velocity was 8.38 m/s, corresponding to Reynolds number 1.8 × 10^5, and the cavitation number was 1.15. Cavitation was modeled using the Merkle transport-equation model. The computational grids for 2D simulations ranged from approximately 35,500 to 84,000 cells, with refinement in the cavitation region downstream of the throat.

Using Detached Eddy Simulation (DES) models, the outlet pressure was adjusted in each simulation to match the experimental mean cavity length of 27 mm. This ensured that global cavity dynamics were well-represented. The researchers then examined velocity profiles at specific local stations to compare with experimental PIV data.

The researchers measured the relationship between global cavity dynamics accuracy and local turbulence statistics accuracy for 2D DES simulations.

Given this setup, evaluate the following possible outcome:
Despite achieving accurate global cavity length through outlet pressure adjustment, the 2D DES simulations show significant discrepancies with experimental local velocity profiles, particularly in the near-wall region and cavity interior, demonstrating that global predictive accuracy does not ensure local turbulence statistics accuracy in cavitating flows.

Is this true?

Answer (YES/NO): NO